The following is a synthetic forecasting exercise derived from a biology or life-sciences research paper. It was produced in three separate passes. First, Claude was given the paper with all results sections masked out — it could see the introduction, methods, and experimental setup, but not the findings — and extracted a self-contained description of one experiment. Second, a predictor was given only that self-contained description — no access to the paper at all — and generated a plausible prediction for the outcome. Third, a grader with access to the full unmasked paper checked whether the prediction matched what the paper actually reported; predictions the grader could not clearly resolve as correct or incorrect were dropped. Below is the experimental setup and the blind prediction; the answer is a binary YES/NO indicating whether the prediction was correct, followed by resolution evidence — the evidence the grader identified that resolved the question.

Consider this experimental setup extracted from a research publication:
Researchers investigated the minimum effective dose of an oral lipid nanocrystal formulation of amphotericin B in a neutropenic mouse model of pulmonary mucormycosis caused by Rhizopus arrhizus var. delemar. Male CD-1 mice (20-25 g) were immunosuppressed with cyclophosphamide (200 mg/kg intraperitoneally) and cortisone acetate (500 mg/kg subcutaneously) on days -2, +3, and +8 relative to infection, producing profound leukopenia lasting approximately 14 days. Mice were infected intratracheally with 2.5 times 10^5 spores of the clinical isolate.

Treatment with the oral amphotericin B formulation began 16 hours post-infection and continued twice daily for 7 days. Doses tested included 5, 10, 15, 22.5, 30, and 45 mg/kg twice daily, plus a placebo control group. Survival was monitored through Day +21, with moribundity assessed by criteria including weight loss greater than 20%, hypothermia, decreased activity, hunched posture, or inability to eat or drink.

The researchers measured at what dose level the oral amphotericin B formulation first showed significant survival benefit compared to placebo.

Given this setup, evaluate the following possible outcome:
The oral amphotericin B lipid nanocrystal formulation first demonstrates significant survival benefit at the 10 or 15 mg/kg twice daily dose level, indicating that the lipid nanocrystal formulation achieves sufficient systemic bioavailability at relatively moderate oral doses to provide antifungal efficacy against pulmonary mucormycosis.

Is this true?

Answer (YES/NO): NO